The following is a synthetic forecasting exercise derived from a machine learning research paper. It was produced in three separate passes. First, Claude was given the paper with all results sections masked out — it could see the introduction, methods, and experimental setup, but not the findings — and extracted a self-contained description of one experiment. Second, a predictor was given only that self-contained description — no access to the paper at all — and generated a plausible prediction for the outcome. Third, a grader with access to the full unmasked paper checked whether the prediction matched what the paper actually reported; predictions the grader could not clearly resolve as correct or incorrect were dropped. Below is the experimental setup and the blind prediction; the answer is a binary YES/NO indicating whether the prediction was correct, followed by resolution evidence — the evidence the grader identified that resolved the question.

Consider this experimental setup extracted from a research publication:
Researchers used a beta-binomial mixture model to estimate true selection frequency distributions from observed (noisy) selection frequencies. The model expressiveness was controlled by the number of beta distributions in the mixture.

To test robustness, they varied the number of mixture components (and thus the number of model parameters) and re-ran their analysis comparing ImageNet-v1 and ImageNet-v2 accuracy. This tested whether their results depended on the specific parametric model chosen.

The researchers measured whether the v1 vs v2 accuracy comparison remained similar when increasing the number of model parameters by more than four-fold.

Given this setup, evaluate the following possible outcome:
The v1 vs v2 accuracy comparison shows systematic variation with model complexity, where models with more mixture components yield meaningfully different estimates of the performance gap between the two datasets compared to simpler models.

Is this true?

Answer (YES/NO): NO